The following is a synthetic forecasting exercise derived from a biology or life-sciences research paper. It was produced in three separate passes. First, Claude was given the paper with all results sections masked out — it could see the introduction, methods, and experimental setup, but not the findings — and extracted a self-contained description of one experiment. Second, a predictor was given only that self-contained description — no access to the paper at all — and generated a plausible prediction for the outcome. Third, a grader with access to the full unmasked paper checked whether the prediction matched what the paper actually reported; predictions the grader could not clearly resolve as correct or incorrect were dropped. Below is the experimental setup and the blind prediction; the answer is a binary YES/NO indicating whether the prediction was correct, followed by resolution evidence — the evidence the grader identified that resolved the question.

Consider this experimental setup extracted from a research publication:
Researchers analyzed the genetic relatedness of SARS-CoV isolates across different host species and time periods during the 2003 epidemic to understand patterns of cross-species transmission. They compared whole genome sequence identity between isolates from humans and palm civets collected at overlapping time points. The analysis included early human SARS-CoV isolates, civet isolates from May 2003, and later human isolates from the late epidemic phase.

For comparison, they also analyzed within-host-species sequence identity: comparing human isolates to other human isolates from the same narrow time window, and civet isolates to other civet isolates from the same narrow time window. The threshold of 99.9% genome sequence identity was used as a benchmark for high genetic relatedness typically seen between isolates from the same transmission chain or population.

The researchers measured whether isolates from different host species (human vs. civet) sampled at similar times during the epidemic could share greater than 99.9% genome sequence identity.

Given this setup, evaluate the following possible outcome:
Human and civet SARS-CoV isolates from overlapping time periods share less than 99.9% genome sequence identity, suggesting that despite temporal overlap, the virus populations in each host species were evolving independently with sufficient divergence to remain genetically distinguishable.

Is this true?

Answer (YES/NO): YES